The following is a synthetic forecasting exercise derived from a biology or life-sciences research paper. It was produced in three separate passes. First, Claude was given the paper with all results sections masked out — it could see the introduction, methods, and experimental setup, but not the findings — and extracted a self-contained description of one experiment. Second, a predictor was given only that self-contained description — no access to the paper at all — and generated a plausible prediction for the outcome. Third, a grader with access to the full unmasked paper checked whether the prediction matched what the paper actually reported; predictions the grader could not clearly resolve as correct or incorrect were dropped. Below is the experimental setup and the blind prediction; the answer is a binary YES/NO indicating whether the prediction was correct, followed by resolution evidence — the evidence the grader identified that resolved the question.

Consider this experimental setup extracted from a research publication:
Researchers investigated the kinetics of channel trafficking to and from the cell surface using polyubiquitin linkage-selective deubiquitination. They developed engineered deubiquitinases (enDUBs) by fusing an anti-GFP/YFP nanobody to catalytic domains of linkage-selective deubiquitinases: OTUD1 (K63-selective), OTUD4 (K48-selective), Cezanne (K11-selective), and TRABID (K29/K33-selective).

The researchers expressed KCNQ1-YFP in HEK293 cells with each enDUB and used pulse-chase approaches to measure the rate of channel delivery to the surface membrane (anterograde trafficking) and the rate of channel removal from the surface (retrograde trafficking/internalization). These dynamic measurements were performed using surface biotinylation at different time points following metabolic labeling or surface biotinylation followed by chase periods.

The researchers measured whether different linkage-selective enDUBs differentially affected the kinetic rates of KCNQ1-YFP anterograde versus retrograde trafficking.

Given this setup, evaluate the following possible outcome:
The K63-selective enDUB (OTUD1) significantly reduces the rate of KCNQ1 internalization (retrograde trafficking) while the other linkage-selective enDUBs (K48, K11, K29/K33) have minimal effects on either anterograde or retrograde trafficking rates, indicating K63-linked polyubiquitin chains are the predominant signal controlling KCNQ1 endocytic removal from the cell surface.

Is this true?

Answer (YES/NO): NO